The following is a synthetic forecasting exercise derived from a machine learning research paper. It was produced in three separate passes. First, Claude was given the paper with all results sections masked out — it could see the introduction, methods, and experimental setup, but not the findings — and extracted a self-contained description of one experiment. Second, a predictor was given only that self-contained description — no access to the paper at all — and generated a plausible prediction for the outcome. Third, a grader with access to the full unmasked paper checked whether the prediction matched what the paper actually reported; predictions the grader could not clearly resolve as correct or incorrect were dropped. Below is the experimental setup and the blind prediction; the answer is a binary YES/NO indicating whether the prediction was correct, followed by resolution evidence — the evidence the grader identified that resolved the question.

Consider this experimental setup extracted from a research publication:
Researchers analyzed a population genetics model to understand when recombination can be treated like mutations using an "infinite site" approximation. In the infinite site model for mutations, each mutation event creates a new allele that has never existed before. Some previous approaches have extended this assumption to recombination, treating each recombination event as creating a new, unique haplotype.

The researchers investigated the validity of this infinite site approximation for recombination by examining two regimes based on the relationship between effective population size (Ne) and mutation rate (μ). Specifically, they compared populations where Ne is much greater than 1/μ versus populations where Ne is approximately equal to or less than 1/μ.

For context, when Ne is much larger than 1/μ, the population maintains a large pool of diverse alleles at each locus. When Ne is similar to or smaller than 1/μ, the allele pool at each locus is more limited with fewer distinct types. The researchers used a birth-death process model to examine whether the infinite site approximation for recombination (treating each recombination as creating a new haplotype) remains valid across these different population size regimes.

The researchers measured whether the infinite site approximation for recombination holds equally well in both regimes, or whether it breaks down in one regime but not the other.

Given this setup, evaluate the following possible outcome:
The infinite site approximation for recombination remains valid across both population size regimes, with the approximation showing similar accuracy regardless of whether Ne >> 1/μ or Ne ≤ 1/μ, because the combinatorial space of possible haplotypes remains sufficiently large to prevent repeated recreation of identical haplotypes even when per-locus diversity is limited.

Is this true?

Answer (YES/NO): NO